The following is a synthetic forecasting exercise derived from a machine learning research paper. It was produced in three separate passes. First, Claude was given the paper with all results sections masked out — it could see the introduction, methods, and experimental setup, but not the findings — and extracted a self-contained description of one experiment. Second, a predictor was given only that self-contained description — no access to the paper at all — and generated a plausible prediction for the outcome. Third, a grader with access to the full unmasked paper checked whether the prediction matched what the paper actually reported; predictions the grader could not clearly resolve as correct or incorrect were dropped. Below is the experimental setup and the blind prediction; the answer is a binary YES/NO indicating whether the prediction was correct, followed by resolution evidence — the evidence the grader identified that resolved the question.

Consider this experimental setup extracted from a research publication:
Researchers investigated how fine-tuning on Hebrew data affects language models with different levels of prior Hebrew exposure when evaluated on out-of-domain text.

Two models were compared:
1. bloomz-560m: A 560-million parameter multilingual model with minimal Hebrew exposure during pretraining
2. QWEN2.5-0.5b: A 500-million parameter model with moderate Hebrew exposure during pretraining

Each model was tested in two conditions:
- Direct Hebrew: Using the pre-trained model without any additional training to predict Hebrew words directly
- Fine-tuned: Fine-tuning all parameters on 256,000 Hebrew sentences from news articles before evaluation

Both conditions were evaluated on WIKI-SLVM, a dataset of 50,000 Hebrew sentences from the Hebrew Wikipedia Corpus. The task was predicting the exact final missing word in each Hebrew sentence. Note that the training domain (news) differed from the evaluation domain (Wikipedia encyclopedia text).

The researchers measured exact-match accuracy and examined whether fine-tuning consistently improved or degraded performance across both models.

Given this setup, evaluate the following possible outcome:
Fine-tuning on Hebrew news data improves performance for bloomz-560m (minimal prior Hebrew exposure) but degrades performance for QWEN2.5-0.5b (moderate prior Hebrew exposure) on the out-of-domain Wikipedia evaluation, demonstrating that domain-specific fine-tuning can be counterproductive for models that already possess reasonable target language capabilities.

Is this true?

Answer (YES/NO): NO